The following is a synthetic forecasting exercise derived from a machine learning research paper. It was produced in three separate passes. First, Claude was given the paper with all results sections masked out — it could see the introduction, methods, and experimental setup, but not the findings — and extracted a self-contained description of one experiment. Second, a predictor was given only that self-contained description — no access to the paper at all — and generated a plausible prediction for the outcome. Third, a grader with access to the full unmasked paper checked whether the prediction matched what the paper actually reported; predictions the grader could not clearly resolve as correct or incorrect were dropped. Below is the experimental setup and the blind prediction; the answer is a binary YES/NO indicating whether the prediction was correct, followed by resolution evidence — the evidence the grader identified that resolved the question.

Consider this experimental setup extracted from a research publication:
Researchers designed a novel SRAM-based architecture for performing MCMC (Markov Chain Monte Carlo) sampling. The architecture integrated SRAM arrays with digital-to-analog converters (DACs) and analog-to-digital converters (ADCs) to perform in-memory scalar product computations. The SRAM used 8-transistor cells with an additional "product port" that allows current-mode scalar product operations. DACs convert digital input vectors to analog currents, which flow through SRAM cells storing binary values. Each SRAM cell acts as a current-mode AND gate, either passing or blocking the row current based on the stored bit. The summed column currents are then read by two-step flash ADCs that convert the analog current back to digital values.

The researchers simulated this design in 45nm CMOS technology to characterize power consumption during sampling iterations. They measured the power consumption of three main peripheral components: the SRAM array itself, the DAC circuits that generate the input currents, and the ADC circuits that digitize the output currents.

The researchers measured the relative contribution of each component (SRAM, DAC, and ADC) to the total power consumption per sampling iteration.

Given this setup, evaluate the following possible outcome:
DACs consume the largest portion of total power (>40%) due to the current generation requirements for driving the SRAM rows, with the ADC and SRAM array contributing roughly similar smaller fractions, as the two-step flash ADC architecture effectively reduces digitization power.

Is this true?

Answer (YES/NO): NO